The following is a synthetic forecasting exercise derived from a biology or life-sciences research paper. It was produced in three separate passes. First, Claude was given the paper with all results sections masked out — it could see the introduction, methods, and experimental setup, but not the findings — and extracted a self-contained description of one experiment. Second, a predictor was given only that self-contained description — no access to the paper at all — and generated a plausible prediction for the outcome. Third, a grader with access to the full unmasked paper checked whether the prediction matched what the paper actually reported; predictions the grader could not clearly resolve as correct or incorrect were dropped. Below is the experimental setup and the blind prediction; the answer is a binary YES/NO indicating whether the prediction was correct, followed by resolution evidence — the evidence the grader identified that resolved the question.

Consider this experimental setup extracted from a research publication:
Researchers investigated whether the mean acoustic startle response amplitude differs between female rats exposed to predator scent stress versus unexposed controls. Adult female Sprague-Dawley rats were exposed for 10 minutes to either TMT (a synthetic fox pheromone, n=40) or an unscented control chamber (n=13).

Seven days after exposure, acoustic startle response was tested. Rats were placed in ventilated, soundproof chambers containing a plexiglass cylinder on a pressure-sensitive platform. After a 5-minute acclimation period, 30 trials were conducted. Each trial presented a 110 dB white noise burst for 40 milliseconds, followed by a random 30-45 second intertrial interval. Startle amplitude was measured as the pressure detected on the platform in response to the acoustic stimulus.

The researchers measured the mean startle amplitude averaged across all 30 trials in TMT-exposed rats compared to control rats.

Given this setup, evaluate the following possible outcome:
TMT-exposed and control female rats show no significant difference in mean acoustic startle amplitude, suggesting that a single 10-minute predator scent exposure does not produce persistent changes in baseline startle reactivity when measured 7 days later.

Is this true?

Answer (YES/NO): NO